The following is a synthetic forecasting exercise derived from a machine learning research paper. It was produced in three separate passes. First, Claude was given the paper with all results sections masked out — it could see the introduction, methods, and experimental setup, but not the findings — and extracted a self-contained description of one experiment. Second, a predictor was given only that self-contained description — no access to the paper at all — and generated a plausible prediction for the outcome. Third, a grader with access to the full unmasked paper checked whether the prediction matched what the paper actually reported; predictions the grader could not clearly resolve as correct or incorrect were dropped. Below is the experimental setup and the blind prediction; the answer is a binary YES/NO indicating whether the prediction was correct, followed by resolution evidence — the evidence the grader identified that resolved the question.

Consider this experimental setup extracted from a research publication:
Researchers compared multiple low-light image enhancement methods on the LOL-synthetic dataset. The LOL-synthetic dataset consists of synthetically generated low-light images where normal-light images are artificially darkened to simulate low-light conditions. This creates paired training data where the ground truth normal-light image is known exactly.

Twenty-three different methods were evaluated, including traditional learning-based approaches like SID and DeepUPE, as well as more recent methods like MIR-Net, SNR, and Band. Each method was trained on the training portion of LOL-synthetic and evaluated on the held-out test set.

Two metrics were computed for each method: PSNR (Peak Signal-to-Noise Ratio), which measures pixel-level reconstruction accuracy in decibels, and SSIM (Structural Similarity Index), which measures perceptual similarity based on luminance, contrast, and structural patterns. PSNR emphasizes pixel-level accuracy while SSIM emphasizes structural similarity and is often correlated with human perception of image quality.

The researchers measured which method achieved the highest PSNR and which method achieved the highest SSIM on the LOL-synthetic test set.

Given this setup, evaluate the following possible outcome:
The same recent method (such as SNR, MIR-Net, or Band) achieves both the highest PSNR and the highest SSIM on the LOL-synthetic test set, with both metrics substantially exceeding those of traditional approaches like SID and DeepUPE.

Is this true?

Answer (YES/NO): NO